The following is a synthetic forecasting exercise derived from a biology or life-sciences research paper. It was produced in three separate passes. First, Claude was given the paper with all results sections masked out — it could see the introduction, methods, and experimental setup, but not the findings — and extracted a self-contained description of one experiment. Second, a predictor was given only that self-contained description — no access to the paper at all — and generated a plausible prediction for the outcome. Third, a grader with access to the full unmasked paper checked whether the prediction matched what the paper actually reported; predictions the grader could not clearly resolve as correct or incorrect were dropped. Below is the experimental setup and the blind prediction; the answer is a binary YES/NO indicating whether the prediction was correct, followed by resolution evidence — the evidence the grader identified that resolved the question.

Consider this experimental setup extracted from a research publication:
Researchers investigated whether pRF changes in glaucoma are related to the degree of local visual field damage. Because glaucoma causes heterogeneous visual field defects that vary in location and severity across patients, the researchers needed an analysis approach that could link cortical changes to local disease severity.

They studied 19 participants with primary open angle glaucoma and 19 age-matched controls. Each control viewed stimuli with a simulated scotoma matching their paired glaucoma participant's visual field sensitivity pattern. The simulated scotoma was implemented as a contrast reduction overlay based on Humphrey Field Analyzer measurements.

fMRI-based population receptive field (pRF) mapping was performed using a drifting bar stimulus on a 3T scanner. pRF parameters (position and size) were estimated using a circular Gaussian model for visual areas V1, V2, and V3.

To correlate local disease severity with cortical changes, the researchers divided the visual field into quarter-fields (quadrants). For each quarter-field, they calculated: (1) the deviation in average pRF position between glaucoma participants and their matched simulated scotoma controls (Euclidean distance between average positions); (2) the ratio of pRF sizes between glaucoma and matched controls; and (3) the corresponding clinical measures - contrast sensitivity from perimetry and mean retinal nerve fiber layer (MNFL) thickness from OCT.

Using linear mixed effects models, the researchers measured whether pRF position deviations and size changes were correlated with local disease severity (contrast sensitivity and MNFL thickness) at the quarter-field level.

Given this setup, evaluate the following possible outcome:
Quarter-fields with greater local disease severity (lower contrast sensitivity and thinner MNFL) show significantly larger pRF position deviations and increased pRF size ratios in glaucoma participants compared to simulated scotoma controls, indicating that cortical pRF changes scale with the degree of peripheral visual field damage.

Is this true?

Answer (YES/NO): NO